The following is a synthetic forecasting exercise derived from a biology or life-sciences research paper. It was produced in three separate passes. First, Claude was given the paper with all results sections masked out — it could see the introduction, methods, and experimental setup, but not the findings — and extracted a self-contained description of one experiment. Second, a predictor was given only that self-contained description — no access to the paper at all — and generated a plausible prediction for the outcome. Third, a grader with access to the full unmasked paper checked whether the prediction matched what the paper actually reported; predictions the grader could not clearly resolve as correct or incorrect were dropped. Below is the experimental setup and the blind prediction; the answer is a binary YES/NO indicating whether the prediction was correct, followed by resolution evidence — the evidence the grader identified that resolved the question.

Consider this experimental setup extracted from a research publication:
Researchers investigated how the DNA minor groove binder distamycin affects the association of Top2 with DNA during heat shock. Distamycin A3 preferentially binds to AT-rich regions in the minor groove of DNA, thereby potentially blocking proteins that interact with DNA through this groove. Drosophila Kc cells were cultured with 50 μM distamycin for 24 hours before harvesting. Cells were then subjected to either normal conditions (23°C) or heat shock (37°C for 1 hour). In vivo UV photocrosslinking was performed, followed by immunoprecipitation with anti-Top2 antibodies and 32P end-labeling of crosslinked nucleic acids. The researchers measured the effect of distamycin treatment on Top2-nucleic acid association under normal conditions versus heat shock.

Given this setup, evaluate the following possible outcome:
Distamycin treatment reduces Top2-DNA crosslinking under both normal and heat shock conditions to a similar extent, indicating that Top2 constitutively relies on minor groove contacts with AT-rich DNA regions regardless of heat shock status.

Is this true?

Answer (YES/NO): NO